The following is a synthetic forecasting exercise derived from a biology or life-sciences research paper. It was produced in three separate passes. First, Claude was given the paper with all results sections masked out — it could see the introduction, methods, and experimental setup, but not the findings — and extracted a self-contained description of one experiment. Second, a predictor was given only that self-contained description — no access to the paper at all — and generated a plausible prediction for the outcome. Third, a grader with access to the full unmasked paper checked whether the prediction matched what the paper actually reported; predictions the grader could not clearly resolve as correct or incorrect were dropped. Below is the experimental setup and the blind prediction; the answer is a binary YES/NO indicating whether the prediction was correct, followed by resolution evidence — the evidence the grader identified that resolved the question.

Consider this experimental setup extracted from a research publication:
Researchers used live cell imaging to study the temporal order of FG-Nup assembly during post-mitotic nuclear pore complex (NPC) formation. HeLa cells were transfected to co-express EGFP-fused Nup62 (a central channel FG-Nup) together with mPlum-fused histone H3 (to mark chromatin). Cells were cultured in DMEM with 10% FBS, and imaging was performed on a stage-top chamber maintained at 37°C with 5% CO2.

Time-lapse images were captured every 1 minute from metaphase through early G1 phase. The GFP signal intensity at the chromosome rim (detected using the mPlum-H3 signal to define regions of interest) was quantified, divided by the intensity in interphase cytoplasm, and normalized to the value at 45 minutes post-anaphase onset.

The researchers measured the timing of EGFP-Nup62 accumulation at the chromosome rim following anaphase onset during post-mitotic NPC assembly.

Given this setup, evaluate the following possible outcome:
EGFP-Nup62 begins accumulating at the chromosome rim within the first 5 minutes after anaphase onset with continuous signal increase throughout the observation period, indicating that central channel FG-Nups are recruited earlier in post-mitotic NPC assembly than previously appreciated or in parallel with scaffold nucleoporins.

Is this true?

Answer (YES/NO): NO